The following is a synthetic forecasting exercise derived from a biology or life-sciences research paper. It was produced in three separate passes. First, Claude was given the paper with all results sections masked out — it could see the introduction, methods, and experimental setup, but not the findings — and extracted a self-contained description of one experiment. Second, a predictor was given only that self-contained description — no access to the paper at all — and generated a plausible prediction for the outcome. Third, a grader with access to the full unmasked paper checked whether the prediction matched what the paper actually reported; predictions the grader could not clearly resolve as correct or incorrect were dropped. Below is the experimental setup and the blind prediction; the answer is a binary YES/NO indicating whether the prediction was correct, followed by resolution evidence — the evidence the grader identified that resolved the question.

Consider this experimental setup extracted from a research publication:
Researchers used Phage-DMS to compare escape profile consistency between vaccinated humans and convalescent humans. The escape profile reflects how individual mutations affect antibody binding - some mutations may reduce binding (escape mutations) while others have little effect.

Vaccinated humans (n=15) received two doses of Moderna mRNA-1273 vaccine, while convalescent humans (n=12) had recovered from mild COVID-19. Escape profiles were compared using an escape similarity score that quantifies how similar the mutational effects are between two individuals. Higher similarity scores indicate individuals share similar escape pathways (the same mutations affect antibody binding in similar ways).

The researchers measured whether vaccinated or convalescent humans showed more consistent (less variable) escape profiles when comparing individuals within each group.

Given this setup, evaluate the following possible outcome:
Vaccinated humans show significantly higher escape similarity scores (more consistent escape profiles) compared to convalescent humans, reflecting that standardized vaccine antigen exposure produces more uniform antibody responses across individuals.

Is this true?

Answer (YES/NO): NO